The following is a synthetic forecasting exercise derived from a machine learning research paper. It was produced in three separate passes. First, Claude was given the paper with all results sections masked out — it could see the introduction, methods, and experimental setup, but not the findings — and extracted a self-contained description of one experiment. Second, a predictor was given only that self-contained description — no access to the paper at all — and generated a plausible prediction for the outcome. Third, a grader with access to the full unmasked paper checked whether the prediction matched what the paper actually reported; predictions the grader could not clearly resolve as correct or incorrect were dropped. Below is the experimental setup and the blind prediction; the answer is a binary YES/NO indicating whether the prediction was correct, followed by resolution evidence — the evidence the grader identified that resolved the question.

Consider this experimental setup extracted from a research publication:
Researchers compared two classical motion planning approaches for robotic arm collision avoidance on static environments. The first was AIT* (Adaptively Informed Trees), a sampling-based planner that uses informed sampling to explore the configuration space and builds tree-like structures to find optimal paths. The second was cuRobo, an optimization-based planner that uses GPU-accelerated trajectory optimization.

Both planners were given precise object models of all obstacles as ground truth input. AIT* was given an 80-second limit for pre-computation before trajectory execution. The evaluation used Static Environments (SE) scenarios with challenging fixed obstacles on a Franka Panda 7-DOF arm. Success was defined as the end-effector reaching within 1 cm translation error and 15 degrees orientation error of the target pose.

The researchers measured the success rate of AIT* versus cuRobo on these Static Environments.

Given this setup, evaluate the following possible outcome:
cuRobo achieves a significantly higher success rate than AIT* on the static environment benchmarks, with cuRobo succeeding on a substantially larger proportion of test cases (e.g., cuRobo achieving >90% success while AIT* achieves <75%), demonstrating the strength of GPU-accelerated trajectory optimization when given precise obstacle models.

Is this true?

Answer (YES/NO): NO